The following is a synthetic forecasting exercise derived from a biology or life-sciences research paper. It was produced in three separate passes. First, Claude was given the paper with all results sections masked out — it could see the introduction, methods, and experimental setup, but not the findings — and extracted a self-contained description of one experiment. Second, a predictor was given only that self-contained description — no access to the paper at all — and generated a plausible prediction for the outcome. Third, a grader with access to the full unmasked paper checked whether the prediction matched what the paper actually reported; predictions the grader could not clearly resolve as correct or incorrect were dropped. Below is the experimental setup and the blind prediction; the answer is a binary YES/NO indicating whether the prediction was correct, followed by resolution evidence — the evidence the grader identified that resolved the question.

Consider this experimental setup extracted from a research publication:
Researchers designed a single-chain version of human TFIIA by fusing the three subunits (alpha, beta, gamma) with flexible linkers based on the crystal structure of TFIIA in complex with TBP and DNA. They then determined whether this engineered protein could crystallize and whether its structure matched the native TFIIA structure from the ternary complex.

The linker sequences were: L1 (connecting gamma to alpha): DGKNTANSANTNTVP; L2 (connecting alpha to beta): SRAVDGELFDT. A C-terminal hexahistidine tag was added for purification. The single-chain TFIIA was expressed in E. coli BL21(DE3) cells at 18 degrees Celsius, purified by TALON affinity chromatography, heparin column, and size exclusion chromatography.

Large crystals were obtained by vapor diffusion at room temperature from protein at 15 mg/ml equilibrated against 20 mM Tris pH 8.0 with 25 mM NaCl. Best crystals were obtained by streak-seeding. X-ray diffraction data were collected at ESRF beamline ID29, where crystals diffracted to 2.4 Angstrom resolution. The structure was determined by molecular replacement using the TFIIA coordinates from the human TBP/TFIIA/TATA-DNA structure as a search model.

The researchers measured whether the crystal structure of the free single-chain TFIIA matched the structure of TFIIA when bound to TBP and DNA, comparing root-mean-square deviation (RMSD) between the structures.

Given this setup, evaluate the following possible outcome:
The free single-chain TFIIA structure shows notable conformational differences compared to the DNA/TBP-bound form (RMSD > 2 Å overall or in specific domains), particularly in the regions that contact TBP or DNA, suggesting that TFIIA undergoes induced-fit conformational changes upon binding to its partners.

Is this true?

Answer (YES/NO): NO